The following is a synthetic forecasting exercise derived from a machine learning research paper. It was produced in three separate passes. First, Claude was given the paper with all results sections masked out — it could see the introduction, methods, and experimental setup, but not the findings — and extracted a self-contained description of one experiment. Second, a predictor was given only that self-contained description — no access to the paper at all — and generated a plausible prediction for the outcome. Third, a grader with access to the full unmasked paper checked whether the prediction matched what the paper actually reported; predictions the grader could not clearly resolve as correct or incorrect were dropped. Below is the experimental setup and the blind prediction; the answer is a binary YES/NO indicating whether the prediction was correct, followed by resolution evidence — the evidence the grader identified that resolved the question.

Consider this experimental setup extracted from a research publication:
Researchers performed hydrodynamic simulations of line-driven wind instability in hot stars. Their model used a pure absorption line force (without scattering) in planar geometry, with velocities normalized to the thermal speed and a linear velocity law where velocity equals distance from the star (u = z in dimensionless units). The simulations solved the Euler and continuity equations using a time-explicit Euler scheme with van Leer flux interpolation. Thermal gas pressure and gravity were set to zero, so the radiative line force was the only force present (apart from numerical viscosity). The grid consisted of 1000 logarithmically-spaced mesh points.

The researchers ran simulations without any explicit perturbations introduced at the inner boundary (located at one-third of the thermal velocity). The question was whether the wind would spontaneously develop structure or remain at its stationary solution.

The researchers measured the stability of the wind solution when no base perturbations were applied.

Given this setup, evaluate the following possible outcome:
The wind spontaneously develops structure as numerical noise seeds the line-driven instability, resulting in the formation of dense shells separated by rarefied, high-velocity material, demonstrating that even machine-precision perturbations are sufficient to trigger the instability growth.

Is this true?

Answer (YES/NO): NO